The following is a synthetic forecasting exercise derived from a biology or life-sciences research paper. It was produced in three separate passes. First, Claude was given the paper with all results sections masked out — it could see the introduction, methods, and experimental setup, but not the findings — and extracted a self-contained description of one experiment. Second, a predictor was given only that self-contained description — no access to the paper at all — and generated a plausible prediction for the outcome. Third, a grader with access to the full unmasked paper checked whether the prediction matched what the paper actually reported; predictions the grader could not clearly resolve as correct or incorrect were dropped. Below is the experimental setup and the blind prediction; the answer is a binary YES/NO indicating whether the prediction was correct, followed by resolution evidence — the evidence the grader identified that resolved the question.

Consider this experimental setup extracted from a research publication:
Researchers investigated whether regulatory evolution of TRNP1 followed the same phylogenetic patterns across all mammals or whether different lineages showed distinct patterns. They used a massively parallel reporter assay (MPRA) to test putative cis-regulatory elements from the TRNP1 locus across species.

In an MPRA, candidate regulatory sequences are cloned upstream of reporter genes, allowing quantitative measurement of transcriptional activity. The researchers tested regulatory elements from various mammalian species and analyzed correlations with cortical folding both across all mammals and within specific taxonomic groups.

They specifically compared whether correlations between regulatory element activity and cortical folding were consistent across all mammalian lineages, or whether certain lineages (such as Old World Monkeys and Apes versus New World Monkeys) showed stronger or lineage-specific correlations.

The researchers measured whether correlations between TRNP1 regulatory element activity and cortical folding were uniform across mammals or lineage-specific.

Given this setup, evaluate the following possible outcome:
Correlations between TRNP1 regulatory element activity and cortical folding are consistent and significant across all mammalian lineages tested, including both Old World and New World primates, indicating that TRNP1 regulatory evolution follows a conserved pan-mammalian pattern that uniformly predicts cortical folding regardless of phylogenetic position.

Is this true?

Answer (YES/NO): NO